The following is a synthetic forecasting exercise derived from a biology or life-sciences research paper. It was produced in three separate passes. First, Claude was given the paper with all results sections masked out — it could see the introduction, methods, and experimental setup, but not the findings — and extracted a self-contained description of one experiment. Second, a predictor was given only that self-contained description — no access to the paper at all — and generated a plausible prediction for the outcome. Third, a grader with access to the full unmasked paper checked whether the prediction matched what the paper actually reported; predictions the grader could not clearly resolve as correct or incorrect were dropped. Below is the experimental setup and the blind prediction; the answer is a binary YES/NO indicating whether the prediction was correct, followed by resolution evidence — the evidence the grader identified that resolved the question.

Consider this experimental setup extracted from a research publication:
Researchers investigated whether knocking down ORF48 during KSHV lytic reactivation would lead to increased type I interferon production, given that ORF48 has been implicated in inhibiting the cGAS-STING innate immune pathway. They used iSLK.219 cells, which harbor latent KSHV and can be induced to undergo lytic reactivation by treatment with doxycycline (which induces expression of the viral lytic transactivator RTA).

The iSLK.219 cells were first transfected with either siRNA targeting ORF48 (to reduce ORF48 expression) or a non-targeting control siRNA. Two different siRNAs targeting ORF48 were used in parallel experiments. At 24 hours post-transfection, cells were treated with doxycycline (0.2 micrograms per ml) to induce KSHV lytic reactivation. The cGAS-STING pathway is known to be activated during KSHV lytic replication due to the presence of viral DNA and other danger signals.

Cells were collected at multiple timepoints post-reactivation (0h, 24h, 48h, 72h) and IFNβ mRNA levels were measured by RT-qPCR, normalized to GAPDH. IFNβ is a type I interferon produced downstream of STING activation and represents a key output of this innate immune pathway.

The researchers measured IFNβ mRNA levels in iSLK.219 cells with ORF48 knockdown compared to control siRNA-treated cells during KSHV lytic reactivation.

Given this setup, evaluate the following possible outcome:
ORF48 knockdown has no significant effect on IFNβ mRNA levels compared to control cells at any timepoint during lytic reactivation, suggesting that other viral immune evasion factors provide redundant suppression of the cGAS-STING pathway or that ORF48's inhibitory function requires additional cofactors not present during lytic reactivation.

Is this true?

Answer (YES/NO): YES